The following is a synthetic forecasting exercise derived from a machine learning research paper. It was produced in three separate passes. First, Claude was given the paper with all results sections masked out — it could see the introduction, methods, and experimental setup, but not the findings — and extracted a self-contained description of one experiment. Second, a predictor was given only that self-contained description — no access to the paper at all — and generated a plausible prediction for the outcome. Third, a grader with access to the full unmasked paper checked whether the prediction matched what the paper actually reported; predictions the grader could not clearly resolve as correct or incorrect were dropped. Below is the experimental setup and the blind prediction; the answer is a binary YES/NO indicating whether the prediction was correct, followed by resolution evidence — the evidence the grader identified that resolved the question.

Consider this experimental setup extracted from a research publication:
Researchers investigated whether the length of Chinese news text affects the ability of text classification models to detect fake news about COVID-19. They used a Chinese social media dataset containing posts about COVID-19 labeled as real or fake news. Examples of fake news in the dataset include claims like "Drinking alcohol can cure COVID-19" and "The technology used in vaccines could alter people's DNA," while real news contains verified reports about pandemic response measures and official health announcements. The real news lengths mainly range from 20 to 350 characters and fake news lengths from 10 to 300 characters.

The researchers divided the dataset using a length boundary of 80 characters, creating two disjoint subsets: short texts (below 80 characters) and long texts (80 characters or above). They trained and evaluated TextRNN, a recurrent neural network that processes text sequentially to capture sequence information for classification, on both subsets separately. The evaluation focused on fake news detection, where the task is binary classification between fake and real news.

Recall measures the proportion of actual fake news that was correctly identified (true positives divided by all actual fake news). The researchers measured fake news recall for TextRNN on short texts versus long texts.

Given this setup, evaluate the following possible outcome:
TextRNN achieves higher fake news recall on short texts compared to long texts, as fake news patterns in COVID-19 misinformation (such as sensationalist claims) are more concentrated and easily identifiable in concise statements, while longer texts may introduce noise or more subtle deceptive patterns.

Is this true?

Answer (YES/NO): YES